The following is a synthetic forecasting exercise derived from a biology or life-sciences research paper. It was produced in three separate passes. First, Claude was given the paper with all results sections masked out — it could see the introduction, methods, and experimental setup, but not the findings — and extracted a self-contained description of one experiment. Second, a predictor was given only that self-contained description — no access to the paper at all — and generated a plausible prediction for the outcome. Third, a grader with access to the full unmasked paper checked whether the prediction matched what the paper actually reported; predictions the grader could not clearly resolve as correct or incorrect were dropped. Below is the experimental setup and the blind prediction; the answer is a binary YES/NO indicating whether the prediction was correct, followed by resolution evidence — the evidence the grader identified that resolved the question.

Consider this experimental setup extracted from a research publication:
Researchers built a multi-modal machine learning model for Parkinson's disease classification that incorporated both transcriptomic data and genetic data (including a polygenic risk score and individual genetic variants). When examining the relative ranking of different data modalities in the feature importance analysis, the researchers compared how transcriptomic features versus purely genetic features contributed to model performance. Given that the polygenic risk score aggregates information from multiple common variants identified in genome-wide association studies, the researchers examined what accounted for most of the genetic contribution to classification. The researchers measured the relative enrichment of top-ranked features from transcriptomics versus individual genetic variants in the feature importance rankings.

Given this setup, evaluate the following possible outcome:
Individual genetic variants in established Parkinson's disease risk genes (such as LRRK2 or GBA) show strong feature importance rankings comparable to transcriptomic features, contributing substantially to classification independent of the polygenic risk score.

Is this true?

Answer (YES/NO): NO